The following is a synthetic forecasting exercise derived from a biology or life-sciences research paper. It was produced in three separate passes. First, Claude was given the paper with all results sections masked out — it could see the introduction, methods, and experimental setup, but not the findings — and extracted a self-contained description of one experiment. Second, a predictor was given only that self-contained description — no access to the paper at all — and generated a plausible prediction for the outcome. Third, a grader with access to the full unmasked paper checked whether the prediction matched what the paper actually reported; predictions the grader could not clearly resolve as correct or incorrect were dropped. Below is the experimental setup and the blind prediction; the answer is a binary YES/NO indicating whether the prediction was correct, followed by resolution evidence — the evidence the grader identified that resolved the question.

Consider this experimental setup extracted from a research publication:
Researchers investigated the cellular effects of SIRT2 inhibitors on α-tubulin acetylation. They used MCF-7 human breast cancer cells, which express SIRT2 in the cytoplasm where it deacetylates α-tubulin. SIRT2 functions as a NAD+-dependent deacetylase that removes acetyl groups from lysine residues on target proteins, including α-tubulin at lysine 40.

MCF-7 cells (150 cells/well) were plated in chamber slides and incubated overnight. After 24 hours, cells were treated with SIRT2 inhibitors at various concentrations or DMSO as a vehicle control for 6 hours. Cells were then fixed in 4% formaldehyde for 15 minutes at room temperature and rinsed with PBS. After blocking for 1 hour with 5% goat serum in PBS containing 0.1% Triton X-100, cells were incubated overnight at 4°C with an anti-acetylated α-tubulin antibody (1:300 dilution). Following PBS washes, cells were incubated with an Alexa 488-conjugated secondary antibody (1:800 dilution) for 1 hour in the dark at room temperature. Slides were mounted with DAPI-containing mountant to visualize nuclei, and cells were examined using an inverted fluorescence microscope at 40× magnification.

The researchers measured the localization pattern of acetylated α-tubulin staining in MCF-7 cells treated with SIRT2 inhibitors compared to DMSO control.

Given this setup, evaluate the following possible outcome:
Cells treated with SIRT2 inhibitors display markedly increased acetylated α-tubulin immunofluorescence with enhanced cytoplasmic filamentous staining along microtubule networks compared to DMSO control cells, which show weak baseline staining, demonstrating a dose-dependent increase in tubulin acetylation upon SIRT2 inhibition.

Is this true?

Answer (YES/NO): NO